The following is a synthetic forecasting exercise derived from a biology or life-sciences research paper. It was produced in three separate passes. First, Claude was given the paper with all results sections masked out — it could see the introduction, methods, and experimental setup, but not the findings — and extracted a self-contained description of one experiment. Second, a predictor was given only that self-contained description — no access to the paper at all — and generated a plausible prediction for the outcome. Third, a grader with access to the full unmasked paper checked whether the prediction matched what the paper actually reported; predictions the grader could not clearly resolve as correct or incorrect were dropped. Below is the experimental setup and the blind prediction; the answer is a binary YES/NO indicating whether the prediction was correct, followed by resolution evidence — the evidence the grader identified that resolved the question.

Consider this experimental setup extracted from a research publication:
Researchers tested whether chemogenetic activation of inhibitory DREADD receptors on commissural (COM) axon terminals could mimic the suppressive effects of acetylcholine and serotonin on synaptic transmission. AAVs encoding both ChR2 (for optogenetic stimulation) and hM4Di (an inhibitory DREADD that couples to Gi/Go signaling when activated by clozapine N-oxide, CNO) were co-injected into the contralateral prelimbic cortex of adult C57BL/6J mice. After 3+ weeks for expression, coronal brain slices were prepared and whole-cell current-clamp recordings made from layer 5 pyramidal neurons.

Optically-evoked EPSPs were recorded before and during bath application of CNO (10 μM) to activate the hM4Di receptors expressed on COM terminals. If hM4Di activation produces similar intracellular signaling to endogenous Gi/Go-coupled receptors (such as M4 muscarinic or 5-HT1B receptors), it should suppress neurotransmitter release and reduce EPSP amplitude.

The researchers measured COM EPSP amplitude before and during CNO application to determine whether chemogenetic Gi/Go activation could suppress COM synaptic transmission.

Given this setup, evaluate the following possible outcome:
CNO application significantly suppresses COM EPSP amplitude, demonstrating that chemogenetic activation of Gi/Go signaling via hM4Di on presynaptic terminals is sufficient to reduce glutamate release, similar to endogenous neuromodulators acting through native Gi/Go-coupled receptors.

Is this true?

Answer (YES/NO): YES